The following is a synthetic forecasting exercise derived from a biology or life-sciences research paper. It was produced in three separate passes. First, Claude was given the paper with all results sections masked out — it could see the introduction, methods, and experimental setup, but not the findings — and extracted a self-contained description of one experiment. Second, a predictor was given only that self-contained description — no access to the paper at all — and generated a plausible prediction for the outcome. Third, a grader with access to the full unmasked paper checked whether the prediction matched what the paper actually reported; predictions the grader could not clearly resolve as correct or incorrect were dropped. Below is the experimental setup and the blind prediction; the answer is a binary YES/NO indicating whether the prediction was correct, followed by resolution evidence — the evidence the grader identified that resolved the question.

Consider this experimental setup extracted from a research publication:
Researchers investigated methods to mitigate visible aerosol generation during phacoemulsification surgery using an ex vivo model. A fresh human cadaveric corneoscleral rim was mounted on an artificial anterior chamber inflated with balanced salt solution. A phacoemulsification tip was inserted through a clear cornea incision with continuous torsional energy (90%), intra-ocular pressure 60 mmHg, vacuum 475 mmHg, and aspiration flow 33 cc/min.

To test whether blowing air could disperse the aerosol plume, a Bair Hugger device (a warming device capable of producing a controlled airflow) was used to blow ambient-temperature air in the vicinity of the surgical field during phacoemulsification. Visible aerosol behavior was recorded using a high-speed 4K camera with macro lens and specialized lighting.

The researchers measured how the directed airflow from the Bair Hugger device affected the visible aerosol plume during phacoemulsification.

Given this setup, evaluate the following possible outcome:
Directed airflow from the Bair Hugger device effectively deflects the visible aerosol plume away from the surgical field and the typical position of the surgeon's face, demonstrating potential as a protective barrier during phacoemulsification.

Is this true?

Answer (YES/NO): NO